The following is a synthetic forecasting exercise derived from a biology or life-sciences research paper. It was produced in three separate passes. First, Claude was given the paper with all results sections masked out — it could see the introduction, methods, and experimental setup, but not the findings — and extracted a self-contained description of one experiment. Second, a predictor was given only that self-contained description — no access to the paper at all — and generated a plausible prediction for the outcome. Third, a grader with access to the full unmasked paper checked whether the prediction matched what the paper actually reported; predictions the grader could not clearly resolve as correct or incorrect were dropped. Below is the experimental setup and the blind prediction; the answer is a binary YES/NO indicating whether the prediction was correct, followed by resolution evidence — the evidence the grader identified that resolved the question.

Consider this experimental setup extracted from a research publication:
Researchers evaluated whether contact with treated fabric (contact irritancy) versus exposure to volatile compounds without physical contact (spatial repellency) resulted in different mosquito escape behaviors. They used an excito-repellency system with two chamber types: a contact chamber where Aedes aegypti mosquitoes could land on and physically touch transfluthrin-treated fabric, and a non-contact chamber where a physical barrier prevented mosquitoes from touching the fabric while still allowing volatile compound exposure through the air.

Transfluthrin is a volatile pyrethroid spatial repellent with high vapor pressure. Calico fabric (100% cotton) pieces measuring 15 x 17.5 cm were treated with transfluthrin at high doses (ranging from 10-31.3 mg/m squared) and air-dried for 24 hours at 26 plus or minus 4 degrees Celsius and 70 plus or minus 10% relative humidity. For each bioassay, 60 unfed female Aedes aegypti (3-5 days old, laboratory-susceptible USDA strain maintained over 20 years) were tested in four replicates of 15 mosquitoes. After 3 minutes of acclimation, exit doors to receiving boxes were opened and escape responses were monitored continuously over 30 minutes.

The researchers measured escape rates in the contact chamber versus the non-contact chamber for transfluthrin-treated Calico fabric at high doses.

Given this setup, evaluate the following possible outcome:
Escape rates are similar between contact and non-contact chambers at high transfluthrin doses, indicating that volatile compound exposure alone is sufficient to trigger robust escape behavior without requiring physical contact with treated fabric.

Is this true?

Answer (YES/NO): NO